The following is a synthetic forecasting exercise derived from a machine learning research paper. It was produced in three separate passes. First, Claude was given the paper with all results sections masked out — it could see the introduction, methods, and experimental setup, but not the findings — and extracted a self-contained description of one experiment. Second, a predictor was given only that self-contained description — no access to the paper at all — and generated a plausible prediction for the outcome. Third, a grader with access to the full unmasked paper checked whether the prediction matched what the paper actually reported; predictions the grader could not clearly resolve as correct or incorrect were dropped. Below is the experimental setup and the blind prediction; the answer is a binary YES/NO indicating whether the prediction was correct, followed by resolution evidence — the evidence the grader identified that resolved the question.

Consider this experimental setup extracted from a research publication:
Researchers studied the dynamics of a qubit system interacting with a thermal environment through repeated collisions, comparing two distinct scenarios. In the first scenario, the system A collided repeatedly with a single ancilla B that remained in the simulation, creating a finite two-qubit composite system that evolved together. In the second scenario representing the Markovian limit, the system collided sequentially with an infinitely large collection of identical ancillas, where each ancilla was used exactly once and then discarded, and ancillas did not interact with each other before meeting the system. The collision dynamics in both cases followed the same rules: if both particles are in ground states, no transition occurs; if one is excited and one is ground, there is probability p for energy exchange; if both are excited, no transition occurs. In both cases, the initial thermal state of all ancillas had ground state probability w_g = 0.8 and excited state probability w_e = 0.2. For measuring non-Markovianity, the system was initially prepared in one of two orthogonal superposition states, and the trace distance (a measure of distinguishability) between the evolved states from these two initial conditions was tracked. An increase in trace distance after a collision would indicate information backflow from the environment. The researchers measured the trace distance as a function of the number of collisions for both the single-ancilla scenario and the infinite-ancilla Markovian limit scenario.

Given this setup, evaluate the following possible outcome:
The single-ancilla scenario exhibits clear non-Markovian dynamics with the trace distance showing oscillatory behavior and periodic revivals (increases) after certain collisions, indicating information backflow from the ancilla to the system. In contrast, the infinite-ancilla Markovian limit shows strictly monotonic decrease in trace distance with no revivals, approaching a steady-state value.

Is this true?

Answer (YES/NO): YES